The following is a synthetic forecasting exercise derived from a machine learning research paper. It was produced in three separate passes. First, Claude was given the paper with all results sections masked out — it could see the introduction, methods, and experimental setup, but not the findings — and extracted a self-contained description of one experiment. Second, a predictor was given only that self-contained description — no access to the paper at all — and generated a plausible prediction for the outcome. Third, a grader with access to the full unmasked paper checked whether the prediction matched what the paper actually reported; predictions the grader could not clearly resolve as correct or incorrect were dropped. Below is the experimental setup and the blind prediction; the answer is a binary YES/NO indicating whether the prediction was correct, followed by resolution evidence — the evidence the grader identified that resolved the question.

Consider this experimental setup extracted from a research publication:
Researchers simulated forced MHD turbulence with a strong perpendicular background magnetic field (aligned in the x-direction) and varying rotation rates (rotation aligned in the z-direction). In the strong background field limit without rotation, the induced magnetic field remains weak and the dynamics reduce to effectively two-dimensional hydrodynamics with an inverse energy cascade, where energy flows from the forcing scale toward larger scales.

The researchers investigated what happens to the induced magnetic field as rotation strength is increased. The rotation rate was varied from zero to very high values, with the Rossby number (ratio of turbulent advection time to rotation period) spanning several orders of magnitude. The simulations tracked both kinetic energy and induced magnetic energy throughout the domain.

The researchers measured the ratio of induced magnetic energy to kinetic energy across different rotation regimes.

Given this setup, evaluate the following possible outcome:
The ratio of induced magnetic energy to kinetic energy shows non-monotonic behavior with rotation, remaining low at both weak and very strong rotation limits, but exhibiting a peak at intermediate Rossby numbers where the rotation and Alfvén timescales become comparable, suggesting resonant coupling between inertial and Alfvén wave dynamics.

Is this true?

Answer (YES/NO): NO